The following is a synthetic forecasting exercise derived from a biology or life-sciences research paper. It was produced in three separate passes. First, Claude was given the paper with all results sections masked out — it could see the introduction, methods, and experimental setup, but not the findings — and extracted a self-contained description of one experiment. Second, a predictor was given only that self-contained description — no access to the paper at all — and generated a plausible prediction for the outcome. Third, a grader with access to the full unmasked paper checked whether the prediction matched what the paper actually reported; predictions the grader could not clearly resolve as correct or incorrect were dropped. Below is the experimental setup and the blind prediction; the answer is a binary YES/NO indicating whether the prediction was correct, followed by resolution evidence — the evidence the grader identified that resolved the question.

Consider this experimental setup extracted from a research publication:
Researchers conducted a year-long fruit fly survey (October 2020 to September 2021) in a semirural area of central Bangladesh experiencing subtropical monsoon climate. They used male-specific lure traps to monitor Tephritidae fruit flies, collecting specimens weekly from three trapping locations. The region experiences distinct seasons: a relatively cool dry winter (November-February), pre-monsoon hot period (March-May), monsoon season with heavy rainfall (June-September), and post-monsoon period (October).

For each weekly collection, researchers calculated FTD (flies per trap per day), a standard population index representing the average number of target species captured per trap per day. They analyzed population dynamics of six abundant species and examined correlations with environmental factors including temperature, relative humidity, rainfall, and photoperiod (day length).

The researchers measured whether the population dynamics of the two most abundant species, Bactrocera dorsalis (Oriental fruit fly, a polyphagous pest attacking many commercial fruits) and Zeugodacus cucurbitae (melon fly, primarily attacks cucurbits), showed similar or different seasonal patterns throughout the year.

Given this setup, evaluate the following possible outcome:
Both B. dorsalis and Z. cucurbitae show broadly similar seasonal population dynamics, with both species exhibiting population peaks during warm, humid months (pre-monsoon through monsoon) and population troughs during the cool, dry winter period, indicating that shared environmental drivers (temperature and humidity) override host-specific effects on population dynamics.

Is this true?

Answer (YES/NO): NO